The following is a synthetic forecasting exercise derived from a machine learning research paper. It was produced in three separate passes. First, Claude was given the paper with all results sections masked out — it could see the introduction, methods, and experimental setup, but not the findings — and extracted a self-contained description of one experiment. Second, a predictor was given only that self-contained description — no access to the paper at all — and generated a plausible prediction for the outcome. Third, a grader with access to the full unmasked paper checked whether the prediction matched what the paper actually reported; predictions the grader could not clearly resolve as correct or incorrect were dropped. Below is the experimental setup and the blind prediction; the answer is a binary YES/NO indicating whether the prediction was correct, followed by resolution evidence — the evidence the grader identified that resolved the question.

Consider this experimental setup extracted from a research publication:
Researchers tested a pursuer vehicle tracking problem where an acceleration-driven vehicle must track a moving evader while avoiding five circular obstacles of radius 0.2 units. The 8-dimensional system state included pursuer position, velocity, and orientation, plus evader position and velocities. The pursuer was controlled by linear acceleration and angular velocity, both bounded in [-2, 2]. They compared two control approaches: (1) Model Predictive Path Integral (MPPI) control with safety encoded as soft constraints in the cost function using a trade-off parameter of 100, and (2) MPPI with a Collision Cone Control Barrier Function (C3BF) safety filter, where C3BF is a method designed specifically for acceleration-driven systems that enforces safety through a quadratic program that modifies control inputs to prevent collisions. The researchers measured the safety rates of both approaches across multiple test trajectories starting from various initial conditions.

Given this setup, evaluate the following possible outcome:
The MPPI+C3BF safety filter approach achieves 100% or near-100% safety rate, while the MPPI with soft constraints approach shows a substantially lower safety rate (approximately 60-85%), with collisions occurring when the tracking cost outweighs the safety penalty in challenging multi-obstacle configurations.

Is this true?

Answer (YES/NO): YES